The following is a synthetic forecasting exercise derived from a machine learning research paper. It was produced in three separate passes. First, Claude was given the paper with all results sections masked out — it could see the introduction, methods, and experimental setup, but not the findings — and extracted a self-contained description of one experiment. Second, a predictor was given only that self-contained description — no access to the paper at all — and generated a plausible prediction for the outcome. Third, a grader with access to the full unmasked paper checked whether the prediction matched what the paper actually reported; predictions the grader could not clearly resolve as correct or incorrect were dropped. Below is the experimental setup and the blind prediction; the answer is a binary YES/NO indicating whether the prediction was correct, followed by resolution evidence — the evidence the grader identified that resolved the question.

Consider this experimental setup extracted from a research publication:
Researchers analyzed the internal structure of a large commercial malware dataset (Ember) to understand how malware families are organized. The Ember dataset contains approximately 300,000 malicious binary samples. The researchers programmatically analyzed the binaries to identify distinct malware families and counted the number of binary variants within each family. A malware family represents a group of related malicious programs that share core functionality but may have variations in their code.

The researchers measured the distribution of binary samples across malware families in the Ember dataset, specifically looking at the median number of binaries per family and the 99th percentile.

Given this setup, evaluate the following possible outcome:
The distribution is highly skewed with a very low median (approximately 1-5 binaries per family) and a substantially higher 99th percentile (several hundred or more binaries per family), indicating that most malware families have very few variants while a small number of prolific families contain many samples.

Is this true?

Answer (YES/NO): NO